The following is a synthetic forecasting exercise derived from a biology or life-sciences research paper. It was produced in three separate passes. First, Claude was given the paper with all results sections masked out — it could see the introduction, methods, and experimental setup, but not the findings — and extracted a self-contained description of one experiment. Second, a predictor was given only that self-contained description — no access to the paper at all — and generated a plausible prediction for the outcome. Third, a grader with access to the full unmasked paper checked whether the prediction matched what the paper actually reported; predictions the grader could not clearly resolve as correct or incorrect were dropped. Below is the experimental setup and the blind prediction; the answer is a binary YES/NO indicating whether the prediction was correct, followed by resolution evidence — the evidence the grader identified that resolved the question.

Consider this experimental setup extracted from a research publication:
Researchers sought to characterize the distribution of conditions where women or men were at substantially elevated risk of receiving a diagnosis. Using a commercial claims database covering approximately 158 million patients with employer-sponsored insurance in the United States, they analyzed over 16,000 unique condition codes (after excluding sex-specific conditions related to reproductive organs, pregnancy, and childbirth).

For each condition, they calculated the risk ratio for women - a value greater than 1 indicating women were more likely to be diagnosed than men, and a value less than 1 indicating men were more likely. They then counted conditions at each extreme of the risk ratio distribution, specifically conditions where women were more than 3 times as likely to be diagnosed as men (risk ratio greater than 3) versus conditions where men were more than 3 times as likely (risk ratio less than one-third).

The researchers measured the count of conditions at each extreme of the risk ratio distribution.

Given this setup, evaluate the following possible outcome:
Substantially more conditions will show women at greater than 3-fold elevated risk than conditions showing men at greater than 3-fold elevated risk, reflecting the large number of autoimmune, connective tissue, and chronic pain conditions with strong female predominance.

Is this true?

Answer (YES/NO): YES